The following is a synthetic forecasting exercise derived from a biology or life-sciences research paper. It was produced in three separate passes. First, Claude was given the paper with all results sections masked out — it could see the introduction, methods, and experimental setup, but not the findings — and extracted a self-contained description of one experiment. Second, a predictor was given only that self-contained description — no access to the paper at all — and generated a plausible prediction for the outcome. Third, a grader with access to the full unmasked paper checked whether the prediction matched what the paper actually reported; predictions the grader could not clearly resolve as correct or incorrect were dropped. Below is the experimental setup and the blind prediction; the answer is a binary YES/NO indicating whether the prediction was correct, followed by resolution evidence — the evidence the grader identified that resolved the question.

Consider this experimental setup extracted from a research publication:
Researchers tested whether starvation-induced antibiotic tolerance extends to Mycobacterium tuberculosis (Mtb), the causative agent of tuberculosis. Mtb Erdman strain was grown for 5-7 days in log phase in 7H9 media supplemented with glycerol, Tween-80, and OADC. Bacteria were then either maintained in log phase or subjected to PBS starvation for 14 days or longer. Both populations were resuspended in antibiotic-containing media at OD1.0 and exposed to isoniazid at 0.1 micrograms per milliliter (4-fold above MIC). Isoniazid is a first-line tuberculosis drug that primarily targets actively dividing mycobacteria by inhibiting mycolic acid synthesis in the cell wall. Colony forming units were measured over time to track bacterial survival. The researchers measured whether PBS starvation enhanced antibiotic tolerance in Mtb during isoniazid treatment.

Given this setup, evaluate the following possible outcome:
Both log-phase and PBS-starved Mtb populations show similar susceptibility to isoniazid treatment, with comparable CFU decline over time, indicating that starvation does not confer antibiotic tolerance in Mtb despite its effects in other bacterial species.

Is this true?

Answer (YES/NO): NO